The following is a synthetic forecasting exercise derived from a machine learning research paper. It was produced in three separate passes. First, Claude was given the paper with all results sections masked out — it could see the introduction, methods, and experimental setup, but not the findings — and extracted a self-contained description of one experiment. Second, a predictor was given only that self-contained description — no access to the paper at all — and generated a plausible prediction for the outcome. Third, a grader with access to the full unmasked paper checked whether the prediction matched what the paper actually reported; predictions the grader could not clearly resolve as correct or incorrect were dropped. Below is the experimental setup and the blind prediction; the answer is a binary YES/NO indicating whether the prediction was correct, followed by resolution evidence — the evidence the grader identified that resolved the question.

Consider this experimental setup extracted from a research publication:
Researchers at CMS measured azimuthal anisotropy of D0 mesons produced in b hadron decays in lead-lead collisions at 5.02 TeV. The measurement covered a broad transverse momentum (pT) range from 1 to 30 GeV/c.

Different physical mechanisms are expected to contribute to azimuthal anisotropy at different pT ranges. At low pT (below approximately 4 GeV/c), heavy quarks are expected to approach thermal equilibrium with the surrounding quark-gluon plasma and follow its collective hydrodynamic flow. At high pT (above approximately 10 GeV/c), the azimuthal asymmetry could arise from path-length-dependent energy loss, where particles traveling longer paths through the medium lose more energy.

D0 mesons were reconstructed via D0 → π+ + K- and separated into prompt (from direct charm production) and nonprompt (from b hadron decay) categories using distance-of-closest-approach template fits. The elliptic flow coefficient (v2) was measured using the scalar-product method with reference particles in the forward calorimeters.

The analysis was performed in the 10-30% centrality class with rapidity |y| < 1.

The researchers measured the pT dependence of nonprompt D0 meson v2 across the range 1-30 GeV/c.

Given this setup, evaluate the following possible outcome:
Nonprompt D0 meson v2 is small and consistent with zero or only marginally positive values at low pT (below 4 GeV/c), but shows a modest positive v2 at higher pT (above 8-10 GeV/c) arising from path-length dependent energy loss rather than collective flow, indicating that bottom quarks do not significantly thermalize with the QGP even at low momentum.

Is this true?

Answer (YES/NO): NO